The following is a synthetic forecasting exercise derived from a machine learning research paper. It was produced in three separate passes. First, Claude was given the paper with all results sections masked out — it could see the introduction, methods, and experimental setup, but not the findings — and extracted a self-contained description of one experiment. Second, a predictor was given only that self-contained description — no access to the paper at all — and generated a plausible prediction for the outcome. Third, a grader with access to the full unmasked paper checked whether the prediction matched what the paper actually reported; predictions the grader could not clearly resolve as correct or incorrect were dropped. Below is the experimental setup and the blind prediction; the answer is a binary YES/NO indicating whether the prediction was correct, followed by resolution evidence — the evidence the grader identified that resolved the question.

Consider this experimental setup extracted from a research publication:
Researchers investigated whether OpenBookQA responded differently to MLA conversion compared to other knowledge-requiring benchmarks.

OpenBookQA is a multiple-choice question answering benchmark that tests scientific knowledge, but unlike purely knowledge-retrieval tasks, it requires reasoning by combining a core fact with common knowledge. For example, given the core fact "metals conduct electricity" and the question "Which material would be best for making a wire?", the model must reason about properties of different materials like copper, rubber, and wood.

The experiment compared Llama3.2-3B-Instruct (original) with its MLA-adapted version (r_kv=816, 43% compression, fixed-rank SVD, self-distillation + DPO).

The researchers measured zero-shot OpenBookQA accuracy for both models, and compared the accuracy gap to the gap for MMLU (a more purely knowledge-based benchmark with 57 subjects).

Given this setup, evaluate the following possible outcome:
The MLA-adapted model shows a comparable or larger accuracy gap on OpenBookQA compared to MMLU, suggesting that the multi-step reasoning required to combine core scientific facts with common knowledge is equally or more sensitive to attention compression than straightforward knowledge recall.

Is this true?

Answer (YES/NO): NO